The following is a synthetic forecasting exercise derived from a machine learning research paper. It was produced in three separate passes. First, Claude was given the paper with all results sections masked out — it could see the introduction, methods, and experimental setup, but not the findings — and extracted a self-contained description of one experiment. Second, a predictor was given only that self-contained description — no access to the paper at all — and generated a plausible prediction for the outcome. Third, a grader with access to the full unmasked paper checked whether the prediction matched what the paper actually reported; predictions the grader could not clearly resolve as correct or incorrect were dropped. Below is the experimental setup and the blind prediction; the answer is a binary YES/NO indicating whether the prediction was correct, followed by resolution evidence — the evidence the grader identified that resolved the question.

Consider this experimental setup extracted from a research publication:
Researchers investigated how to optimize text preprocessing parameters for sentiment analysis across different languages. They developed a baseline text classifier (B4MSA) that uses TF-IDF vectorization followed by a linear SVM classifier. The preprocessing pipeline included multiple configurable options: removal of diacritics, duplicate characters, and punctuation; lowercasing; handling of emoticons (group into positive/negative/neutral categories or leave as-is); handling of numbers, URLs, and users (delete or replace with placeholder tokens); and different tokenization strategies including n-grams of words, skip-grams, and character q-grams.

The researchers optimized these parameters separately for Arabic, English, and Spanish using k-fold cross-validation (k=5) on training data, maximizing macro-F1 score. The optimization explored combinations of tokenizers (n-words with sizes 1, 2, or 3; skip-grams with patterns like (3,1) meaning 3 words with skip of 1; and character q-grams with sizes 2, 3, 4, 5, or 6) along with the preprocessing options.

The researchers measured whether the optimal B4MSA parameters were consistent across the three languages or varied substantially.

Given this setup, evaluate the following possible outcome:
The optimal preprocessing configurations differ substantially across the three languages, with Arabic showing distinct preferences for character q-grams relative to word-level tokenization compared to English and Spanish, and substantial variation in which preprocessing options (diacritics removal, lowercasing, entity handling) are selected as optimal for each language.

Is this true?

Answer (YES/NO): YES